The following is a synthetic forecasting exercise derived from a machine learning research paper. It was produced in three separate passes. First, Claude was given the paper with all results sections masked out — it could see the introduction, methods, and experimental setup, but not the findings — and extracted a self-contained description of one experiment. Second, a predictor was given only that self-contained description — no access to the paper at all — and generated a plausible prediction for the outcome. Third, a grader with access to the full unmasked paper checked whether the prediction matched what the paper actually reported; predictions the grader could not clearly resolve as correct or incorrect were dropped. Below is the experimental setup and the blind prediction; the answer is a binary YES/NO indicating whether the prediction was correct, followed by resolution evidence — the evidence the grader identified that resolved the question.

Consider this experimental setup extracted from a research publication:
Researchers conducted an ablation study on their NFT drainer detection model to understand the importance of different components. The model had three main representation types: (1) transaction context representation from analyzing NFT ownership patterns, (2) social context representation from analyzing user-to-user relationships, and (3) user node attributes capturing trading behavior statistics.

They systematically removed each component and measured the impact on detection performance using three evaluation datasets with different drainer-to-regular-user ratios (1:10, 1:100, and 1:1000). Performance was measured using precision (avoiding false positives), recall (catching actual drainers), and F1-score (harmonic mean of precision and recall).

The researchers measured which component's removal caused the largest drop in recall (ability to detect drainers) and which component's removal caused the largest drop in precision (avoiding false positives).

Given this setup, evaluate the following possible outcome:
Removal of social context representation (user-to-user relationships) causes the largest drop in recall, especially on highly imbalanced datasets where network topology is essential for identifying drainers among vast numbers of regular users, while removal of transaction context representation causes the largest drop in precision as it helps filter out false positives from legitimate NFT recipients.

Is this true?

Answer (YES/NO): NO